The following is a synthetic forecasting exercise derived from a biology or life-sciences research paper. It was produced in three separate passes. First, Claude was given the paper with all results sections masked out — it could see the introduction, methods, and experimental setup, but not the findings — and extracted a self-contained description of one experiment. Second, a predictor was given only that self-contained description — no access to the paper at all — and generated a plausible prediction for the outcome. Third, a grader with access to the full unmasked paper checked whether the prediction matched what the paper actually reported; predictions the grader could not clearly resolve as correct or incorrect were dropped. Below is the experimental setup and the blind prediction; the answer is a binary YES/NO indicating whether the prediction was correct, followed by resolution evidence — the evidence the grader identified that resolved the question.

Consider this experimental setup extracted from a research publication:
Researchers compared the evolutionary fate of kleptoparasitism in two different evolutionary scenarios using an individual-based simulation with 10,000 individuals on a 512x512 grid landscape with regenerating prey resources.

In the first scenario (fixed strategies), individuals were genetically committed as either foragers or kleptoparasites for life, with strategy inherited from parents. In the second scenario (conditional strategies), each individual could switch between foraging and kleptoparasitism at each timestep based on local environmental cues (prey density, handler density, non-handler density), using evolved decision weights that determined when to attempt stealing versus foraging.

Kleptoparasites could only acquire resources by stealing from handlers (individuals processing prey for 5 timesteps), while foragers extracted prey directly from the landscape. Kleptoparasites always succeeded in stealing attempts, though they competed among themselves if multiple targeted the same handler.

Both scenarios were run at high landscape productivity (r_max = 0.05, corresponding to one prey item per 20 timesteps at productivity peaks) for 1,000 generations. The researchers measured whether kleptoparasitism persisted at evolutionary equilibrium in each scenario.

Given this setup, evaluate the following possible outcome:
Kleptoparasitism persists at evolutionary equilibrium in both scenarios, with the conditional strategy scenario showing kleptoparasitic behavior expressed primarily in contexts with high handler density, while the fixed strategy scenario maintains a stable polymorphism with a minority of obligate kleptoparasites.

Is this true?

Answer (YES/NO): NO